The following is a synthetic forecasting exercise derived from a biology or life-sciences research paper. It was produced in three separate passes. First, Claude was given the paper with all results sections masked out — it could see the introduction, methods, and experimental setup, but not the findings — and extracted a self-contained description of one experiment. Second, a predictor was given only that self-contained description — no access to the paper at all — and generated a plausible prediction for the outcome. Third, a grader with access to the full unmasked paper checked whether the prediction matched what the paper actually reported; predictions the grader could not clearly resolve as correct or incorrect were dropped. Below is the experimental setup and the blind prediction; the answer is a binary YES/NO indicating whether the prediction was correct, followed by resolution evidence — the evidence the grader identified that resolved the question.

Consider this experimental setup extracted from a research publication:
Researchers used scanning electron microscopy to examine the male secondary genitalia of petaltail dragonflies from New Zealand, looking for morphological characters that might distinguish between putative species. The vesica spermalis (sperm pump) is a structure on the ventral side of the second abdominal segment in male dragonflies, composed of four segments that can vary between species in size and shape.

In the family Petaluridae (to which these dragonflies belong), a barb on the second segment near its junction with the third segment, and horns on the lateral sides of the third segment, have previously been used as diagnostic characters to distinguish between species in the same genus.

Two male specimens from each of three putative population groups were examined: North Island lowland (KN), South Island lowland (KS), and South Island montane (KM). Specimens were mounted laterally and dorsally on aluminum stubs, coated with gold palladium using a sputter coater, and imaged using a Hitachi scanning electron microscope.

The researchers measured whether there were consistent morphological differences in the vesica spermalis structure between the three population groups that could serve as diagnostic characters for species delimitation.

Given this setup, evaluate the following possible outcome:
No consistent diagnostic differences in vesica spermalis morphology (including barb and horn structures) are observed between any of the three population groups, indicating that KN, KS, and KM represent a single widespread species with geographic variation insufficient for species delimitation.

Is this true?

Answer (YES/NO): NO